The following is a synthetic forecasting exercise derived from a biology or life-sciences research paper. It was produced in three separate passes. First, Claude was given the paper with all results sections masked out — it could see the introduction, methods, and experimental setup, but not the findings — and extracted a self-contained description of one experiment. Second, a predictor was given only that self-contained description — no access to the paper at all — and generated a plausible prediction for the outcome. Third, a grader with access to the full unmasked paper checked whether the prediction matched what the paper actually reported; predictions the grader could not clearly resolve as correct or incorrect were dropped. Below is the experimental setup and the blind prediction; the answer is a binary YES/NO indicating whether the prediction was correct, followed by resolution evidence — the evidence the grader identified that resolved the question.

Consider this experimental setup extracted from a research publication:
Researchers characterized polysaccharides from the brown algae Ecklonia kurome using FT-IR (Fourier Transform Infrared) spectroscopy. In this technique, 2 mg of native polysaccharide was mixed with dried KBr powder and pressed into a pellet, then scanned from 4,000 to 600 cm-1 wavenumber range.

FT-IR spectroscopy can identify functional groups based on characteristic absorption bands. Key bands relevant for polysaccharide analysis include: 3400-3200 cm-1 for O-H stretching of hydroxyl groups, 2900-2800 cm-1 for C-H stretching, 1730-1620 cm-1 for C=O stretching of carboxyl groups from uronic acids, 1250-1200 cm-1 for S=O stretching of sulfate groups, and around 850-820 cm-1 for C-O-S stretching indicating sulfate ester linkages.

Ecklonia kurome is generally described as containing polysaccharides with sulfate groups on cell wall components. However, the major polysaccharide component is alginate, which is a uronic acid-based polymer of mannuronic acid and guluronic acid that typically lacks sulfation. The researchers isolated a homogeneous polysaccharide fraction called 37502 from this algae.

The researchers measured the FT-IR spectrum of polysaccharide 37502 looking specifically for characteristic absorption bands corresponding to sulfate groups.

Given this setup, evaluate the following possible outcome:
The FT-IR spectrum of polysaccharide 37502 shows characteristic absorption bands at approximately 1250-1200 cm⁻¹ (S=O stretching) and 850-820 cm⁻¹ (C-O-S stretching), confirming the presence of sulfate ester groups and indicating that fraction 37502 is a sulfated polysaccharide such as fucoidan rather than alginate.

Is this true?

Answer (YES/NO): NO